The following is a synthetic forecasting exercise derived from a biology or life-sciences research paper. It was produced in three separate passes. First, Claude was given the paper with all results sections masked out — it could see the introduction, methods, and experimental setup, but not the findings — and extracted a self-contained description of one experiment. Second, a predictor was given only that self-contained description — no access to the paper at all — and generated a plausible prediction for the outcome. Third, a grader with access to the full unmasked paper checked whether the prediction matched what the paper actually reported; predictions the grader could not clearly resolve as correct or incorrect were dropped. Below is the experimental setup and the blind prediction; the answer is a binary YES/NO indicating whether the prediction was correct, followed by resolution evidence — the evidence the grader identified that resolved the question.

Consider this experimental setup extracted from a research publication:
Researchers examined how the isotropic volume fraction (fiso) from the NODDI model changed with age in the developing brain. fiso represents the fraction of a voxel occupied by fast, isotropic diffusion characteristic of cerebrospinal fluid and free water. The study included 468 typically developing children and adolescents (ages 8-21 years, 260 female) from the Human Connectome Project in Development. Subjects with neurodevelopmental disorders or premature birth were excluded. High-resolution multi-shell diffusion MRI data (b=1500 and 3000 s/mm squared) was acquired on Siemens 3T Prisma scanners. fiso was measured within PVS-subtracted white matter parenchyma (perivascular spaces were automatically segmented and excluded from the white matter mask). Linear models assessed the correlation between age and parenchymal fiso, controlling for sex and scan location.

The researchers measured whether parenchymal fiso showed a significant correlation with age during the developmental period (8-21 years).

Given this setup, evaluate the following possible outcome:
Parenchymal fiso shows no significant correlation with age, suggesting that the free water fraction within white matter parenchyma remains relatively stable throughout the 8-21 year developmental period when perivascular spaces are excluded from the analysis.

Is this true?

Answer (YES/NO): NO